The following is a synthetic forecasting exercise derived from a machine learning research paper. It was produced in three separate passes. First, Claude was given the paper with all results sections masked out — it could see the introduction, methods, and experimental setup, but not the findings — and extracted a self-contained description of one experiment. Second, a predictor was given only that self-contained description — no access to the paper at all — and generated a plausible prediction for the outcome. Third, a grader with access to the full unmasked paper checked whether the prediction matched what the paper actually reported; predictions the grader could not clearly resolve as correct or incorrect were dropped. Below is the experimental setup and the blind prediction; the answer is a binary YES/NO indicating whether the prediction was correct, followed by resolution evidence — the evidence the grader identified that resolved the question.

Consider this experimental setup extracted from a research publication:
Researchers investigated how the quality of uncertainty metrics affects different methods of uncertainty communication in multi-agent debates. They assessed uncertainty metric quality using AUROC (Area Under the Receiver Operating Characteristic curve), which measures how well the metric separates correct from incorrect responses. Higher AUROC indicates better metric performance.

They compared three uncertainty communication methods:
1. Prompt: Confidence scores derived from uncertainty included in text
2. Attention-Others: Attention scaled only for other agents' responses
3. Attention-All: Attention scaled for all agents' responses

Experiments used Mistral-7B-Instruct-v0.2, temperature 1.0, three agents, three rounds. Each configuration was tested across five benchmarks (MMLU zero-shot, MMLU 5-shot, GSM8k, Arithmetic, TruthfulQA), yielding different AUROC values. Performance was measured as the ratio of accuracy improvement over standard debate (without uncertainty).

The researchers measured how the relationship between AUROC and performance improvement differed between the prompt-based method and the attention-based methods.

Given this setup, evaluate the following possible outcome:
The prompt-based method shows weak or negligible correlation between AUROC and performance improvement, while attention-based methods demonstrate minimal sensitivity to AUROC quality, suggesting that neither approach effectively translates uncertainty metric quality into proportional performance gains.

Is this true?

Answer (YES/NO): NO